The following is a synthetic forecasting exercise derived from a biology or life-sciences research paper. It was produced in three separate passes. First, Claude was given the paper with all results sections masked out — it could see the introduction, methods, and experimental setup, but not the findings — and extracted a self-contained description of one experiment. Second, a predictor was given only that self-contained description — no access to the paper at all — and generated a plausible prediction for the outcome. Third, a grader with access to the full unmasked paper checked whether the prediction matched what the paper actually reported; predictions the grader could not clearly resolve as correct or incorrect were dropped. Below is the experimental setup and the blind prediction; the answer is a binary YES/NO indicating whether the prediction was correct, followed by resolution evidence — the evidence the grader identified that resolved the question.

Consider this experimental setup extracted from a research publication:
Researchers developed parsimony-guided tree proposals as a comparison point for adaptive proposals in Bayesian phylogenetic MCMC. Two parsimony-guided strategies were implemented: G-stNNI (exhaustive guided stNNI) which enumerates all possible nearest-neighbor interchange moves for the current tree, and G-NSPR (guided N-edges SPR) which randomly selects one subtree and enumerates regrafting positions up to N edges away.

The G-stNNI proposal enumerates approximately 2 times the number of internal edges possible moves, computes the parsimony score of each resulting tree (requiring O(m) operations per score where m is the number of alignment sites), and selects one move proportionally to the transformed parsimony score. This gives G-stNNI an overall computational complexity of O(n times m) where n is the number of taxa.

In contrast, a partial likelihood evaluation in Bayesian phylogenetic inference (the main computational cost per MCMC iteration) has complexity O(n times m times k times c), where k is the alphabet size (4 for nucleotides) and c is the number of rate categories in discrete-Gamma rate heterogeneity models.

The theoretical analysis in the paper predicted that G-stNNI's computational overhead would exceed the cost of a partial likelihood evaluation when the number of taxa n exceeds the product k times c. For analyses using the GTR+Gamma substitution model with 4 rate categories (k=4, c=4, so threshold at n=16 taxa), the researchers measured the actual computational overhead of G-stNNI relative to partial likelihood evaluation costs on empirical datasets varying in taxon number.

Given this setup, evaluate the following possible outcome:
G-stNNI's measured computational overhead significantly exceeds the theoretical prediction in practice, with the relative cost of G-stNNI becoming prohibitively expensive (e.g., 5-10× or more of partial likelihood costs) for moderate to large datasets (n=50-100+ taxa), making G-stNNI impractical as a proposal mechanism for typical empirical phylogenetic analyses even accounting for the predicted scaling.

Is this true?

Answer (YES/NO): NO